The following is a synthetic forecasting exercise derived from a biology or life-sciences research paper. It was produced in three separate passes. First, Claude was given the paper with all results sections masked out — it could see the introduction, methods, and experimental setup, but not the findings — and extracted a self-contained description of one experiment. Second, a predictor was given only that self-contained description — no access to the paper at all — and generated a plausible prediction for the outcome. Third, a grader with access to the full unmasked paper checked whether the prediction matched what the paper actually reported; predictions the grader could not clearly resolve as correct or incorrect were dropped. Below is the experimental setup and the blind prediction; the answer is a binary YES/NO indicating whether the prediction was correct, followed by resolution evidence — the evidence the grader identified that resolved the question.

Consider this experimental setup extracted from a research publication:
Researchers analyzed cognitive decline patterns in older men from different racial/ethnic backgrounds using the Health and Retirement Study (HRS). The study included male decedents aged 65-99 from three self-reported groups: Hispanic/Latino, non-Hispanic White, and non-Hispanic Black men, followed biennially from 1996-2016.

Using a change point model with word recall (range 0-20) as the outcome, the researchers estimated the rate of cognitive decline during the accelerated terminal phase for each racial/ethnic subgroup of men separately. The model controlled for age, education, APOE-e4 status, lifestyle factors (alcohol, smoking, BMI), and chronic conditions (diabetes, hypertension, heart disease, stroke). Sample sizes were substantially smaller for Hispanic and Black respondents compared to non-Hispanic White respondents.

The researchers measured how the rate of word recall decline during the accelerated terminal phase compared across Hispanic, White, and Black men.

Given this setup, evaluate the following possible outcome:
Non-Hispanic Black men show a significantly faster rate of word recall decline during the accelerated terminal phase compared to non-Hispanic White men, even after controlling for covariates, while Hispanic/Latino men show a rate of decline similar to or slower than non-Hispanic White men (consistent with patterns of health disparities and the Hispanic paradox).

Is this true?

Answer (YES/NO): NO